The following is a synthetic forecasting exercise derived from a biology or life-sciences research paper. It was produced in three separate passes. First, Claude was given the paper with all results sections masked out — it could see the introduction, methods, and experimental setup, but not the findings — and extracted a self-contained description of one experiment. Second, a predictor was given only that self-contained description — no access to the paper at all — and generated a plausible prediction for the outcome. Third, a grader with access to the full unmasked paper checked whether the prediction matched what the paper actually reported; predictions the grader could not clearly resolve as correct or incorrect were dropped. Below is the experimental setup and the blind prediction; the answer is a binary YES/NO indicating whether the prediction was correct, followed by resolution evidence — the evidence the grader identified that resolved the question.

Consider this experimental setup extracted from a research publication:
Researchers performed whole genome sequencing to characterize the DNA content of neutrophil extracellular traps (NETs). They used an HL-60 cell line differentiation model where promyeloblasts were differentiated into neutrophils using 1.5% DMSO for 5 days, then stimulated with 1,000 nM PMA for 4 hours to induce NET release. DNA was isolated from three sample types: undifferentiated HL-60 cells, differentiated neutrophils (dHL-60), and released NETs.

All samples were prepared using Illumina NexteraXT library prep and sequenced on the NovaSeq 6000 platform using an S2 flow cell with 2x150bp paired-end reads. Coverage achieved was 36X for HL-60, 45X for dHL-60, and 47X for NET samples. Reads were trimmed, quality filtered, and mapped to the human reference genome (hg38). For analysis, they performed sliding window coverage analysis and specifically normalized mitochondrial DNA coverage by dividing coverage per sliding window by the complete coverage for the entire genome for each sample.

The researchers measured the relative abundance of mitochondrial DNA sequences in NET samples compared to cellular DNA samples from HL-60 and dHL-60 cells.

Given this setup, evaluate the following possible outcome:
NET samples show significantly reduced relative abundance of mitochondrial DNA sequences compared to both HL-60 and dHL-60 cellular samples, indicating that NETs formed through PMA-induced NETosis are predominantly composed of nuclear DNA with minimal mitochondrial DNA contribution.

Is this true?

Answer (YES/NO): NO